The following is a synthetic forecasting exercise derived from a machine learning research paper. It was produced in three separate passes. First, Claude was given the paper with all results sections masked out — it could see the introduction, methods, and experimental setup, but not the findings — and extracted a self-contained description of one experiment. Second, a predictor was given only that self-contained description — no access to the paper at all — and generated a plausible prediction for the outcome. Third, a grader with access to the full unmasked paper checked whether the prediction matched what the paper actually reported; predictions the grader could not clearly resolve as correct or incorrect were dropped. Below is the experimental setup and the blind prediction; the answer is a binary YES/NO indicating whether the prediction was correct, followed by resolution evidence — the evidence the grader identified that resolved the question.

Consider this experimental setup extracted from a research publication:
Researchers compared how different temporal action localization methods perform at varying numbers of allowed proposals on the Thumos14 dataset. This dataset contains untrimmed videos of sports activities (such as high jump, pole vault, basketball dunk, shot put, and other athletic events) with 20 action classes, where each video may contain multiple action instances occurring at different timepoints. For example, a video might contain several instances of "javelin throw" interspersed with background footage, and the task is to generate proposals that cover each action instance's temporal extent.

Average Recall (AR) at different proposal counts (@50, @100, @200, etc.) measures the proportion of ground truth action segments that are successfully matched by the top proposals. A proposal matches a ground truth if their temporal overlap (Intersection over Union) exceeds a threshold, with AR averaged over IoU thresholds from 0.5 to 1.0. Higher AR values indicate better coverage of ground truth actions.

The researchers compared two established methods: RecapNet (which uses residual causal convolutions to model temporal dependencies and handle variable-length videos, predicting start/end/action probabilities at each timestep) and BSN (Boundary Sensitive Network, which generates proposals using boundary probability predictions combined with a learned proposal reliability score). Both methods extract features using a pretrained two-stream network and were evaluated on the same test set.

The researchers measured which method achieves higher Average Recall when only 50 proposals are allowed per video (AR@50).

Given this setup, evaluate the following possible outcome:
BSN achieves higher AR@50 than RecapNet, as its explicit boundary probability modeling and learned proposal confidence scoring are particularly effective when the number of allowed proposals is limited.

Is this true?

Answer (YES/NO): NO